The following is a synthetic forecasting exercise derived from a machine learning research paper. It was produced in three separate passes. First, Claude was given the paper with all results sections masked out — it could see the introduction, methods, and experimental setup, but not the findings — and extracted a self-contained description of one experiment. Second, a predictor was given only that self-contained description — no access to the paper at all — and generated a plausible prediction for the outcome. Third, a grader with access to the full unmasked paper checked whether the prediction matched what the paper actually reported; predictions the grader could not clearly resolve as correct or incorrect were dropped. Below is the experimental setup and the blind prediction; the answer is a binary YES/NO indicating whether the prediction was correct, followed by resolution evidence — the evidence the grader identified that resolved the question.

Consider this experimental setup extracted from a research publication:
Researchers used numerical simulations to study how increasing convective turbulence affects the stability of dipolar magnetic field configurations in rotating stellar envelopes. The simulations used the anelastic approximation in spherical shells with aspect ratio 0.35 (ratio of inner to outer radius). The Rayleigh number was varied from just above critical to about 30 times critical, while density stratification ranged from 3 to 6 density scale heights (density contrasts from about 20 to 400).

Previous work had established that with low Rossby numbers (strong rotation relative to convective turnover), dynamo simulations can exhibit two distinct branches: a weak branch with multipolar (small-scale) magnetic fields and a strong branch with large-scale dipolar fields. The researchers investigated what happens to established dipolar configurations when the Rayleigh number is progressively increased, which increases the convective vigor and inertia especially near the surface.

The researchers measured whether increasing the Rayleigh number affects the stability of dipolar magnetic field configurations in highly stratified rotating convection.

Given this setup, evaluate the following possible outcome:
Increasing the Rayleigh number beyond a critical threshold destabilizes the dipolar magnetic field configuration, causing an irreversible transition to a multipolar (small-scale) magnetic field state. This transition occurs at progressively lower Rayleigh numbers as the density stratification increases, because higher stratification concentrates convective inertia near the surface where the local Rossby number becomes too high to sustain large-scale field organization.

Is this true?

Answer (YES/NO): NO